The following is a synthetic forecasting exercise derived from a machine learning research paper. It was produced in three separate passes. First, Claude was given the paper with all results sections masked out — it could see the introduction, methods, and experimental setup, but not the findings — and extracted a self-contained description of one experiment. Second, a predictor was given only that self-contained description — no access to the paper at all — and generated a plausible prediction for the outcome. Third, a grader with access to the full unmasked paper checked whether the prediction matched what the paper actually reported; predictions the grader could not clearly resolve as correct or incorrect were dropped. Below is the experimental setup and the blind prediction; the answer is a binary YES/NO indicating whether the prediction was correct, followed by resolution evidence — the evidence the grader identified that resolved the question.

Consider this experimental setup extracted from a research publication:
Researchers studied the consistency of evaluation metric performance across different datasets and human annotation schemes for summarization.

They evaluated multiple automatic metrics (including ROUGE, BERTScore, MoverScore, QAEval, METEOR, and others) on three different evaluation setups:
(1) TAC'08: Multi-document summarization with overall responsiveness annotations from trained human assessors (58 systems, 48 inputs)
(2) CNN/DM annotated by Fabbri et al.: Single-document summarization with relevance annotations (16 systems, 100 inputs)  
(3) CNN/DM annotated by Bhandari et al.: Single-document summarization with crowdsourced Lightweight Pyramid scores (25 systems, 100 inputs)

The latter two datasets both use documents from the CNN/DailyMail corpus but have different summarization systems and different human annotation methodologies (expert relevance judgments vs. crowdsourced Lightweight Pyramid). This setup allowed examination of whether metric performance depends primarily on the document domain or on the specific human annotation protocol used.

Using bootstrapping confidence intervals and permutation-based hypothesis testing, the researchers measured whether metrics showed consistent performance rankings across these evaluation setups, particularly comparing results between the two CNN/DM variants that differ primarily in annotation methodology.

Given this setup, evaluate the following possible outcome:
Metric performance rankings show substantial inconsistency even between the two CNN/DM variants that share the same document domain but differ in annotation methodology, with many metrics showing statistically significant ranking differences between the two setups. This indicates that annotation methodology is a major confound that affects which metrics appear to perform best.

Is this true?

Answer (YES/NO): NO